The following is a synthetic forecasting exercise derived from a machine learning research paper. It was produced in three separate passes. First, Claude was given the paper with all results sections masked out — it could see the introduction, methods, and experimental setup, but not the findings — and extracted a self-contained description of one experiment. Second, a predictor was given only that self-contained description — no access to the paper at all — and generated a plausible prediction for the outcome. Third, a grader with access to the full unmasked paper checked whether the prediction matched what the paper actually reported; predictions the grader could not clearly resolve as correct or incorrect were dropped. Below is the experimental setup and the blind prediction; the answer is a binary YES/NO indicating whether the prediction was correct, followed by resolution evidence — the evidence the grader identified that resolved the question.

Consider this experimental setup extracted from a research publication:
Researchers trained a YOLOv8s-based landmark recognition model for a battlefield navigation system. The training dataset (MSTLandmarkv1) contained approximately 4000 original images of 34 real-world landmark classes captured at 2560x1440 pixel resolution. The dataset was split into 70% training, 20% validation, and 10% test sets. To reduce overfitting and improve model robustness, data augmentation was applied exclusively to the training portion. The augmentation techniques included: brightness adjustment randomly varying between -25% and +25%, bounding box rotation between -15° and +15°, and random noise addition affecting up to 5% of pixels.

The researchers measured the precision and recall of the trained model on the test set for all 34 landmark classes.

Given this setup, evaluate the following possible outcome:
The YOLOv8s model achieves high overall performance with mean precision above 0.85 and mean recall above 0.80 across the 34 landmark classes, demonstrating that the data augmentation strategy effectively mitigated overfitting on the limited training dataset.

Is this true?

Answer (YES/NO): YES